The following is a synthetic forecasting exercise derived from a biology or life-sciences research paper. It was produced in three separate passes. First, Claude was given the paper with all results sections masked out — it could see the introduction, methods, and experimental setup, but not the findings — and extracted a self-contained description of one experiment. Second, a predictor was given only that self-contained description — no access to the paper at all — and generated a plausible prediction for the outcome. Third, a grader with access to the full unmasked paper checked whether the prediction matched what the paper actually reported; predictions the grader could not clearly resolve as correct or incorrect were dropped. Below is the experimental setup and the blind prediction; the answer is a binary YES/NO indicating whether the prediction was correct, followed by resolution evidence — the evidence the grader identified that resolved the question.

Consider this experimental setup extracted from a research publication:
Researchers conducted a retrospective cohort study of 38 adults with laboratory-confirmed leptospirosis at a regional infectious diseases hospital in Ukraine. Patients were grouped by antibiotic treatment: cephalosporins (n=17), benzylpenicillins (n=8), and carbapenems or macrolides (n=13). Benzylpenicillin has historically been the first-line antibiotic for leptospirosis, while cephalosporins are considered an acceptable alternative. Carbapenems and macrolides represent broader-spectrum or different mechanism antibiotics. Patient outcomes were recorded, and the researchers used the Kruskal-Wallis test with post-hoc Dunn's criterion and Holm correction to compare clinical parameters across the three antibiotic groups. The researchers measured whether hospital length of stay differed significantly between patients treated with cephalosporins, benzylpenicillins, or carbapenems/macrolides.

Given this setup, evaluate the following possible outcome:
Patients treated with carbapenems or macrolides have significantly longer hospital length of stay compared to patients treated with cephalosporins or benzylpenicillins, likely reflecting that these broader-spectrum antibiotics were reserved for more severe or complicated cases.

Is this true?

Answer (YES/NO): NO